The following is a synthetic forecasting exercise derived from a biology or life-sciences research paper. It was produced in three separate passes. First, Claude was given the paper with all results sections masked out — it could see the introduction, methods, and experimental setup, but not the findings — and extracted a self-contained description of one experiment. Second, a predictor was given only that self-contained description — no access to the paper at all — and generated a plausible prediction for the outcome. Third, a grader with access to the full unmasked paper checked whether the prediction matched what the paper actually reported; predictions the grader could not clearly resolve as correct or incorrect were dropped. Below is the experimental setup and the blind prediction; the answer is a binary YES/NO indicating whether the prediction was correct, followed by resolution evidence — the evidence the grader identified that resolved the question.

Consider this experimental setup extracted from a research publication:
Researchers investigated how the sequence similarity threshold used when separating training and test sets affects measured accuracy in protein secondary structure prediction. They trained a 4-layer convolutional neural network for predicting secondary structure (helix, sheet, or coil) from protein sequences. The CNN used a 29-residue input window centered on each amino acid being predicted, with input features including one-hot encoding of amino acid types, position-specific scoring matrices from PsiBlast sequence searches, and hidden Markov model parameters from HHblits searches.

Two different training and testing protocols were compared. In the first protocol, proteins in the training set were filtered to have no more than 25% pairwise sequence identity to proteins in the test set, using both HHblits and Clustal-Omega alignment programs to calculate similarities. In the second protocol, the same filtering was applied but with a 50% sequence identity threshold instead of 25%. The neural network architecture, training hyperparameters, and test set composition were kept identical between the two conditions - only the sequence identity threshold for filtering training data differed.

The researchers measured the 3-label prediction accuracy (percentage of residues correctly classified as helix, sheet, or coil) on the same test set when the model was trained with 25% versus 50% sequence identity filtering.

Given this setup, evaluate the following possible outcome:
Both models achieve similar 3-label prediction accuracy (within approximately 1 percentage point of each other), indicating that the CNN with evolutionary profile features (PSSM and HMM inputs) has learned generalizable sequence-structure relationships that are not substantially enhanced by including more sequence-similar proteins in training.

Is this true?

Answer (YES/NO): NO